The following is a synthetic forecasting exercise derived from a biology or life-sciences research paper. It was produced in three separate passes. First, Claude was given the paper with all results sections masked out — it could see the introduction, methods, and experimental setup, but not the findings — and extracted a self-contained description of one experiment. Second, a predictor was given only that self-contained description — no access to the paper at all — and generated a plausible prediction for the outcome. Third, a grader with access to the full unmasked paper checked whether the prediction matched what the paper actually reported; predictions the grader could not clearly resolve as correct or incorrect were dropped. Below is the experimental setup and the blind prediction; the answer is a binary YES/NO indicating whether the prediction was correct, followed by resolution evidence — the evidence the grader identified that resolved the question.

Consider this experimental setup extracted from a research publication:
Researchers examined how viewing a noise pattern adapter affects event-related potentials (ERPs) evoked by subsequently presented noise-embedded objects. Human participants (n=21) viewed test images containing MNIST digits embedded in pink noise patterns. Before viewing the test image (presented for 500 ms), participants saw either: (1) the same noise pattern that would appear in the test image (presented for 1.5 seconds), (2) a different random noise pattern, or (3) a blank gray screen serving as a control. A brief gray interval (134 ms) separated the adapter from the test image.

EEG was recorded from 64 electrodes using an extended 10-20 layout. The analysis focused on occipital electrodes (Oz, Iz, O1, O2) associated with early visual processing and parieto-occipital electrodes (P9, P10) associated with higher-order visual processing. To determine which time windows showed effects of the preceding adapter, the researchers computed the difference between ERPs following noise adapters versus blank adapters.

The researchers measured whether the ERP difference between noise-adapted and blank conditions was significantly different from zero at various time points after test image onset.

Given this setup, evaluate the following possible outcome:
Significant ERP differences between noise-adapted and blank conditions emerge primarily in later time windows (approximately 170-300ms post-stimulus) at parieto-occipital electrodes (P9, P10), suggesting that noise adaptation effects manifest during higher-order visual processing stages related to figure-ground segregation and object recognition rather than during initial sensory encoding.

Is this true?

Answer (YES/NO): NO